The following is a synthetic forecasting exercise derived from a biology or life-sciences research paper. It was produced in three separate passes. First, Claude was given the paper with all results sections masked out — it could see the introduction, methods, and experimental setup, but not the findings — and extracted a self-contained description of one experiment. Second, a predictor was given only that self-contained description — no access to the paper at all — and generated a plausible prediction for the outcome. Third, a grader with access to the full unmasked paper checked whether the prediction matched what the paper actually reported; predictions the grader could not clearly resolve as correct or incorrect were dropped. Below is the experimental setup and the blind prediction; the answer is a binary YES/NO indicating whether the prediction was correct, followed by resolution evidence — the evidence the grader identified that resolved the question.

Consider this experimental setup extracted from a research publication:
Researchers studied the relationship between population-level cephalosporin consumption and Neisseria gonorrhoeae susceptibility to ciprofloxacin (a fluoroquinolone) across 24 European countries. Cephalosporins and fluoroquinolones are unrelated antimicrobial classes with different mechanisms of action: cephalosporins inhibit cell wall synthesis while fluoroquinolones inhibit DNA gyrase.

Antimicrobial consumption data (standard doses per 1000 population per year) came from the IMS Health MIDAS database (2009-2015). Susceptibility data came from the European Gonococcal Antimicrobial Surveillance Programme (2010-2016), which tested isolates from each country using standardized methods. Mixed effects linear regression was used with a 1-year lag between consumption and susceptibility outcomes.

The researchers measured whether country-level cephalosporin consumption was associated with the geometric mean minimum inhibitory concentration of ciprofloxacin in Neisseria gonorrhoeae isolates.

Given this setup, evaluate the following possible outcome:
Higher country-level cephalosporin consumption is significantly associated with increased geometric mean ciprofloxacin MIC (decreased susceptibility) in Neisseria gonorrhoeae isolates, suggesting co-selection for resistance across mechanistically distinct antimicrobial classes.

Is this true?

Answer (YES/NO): YES